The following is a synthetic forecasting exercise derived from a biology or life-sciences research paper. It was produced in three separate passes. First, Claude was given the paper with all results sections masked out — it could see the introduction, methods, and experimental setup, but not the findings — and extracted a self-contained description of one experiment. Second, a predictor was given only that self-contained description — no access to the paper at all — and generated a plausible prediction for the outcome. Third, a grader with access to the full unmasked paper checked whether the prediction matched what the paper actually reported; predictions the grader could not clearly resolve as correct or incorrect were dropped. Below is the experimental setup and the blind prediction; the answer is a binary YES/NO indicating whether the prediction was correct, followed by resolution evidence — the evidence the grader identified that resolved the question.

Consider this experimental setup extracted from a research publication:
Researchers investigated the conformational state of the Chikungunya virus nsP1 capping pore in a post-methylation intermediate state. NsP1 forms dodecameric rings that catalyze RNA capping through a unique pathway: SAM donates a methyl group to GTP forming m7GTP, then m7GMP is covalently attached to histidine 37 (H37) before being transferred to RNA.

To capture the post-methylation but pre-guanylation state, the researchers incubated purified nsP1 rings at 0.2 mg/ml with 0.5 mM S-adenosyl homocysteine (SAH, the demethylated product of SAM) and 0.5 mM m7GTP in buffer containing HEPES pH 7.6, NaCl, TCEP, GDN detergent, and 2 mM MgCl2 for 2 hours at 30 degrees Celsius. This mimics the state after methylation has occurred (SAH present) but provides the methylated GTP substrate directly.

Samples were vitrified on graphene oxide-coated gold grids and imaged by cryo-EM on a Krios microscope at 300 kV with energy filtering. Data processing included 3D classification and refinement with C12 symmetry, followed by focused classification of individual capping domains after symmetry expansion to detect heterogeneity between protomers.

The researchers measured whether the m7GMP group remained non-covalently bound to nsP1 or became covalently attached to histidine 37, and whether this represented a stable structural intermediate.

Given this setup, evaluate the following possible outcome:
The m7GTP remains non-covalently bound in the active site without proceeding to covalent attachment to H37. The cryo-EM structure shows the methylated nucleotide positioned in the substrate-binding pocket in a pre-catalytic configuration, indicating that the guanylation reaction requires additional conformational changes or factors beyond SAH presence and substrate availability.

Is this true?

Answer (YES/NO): YES